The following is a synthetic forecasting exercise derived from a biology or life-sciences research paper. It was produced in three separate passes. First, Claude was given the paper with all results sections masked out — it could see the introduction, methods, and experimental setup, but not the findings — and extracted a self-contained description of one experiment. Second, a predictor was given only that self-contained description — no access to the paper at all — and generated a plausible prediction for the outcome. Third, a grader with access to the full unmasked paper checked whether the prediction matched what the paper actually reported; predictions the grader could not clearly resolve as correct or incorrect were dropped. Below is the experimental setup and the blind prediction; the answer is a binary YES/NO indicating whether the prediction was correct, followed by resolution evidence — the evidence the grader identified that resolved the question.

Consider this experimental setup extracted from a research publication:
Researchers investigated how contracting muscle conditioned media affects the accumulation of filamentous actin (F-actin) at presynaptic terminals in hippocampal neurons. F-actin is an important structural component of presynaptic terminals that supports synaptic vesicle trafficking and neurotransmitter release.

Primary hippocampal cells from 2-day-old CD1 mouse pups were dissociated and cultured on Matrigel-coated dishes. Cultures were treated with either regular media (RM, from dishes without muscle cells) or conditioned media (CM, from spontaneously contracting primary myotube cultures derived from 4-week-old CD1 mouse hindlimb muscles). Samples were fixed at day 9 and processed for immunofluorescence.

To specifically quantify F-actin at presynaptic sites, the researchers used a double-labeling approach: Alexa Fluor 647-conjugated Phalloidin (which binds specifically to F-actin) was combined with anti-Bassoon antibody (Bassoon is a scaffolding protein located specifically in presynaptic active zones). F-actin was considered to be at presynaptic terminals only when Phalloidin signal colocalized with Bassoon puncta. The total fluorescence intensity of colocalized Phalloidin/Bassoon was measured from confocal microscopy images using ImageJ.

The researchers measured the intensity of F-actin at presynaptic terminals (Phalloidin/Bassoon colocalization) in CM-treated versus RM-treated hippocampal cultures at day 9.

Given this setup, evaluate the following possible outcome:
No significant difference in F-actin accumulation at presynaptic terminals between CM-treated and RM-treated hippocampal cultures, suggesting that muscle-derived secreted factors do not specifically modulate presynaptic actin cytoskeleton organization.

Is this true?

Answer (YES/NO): NO